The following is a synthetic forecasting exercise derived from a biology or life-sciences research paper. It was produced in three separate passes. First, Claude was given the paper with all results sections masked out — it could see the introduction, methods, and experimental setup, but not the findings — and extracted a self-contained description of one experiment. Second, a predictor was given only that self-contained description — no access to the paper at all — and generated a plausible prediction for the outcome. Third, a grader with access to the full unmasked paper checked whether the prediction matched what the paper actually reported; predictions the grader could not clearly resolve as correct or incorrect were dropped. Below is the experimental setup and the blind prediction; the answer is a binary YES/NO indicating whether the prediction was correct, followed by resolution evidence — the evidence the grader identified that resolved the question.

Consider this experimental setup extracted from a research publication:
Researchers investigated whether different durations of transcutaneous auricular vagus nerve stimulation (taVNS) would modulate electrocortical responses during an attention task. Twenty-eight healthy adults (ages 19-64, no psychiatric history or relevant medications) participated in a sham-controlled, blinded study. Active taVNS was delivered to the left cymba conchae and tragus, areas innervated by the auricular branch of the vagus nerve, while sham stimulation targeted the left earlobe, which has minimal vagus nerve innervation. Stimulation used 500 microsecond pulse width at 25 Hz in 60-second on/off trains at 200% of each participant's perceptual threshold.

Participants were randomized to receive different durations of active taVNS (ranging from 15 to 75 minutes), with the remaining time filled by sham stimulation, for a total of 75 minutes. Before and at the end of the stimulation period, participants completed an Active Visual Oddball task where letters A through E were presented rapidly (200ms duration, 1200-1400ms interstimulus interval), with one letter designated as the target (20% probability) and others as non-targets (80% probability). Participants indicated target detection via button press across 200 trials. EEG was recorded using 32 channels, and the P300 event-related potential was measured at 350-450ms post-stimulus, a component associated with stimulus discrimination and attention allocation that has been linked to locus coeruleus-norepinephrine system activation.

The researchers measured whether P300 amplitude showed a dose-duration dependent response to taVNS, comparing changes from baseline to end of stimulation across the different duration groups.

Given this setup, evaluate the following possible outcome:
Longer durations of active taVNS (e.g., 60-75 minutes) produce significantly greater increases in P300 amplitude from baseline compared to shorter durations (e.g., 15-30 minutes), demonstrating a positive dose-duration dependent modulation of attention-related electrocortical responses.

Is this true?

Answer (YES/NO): NO